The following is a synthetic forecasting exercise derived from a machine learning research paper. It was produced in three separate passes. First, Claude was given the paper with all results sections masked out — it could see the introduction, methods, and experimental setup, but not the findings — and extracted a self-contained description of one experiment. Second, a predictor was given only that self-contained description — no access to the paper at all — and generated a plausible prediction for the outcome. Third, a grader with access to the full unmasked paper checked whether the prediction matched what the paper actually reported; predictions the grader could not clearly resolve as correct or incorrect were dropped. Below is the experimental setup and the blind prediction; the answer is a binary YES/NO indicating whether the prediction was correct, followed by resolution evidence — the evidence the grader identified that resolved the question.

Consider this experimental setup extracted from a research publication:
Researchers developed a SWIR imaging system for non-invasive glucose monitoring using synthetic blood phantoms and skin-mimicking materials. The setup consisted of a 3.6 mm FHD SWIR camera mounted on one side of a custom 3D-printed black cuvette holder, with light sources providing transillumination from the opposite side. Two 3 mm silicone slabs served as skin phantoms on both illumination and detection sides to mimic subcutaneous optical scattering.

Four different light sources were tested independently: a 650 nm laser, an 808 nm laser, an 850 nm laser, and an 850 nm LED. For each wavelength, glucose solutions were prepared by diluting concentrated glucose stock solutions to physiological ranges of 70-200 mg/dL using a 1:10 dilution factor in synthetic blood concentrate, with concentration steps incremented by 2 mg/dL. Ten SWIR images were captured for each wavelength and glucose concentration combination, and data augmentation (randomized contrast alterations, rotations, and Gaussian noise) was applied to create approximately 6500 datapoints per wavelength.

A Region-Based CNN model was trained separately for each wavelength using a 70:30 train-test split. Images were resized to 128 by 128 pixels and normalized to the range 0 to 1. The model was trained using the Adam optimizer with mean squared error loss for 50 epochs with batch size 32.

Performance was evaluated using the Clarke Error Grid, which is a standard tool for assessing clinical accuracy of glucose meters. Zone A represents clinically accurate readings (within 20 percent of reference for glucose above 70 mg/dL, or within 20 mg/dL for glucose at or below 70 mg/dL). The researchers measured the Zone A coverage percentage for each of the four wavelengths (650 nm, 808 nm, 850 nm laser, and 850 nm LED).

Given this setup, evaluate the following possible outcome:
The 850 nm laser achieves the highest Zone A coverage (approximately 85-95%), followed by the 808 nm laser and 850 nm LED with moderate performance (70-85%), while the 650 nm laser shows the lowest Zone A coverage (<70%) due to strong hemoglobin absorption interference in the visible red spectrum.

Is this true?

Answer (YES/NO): NO